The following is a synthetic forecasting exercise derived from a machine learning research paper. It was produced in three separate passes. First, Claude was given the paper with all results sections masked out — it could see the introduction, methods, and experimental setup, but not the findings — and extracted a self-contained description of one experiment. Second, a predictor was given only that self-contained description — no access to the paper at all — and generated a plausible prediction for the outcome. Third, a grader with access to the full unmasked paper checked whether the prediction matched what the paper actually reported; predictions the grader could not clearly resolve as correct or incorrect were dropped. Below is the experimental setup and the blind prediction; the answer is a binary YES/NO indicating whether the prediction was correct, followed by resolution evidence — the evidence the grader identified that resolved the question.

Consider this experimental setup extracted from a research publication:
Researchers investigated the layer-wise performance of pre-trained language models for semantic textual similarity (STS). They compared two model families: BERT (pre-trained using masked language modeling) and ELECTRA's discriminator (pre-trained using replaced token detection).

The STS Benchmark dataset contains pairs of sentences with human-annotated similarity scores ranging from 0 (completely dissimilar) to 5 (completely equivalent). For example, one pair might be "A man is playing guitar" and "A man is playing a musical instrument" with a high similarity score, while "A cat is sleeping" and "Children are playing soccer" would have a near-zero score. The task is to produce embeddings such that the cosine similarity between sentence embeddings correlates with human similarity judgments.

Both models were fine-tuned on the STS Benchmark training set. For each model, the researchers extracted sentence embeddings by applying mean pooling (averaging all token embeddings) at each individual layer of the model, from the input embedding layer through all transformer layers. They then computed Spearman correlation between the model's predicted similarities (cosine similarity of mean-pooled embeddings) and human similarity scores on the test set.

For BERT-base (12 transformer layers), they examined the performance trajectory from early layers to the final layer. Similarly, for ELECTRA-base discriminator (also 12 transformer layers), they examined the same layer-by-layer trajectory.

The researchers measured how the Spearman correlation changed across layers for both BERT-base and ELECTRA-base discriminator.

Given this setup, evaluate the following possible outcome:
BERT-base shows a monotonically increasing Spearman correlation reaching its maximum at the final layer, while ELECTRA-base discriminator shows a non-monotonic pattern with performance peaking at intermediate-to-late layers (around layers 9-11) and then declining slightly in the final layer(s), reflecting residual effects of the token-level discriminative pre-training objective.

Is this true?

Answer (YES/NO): NO